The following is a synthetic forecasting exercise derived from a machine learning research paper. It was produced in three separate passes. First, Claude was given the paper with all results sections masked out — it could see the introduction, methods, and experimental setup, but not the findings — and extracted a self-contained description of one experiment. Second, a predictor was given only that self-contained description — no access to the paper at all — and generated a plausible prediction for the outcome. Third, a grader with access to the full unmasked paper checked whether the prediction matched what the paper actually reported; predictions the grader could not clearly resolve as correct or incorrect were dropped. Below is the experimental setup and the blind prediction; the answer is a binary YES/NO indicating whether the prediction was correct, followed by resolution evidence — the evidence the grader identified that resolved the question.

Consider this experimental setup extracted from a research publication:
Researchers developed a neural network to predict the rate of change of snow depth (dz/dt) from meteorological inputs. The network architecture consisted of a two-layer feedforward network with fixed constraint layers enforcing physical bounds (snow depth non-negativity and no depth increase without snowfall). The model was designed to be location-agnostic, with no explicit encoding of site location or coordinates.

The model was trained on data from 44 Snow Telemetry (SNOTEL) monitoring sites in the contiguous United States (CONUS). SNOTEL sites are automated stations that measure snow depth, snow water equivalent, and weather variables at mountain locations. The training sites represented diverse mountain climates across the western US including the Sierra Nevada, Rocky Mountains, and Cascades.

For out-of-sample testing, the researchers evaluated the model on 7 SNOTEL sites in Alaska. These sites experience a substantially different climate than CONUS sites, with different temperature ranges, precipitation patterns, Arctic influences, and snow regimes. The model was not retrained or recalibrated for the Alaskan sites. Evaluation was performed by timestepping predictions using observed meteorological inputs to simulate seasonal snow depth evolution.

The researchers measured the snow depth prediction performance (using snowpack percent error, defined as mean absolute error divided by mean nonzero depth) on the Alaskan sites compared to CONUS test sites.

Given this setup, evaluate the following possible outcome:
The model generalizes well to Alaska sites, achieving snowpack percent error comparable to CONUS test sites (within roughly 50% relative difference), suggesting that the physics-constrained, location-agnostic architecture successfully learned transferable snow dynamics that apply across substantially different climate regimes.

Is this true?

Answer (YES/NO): YES